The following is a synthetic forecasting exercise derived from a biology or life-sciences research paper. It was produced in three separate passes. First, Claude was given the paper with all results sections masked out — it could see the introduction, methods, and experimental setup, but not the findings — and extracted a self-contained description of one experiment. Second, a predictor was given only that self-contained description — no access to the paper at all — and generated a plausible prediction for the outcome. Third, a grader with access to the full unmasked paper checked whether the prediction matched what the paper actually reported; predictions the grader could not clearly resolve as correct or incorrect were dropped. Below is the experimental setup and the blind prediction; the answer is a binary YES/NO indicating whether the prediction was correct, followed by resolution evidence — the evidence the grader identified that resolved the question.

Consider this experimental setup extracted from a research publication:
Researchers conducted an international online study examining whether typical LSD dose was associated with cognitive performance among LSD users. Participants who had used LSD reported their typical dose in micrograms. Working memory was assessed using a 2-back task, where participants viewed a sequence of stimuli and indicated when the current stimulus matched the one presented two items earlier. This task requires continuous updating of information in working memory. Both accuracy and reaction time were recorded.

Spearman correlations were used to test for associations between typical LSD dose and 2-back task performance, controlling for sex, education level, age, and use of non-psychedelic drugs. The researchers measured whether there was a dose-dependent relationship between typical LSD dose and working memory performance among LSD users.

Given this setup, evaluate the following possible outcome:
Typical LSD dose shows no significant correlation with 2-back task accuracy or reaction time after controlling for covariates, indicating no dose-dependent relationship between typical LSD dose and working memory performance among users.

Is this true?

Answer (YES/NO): YES